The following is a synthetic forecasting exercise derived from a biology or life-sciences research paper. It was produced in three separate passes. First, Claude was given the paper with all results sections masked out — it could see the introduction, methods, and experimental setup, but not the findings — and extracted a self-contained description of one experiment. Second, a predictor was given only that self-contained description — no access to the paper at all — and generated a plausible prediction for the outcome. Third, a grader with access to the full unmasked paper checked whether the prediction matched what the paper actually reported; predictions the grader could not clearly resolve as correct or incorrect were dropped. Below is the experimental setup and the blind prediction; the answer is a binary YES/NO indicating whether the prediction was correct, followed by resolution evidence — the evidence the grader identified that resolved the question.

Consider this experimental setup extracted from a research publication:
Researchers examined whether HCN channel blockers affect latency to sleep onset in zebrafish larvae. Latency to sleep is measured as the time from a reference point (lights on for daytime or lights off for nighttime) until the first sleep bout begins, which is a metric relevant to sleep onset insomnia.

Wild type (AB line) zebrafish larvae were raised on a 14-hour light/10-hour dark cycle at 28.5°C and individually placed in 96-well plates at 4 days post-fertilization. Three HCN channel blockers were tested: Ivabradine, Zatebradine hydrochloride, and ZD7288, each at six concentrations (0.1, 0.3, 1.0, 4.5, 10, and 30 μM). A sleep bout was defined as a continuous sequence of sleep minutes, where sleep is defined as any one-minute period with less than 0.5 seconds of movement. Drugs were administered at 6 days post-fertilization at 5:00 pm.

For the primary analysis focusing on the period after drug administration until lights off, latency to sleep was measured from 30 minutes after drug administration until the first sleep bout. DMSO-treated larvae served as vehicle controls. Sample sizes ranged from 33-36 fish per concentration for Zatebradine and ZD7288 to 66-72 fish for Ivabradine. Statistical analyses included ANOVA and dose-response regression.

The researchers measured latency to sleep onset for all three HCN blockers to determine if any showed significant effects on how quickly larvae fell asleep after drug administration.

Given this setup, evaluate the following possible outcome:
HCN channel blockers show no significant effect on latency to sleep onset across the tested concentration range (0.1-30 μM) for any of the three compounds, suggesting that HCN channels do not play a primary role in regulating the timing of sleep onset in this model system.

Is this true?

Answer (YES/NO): NO